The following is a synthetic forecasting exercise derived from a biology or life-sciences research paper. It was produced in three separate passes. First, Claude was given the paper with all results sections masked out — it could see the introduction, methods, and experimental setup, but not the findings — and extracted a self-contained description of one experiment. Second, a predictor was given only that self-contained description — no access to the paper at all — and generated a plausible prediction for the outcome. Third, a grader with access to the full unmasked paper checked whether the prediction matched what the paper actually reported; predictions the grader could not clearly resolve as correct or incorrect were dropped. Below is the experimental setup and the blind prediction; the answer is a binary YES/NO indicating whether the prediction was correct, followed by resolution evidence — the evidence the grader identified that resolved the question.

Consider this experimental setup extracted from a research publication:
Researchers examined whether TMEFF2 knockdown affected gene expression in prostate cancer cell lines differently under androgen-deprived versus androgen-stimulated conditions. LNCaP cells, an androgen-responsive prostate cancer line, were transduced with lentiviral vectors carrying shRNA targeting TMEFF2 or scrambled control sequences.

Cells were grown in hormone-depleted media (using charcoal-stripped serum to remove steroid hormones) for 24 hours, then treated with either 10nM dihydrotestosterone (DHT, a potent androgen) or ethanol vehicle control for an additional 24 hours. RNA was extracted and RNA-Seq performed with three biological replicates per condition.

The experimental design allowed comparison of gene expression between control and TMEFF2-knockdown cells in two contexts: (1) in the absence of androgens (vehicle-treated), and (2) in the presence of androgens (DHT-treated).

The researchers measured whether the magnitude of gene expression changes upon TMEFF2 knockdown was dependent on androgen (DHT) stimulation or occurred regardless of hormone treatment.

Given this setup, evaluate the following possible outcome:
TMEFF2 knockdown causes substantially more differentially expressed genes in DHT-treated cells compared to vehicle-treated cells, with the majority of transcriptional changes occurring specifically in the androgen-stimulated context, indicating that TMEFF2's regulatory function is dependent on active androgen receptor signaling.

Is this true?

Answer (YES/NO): YES